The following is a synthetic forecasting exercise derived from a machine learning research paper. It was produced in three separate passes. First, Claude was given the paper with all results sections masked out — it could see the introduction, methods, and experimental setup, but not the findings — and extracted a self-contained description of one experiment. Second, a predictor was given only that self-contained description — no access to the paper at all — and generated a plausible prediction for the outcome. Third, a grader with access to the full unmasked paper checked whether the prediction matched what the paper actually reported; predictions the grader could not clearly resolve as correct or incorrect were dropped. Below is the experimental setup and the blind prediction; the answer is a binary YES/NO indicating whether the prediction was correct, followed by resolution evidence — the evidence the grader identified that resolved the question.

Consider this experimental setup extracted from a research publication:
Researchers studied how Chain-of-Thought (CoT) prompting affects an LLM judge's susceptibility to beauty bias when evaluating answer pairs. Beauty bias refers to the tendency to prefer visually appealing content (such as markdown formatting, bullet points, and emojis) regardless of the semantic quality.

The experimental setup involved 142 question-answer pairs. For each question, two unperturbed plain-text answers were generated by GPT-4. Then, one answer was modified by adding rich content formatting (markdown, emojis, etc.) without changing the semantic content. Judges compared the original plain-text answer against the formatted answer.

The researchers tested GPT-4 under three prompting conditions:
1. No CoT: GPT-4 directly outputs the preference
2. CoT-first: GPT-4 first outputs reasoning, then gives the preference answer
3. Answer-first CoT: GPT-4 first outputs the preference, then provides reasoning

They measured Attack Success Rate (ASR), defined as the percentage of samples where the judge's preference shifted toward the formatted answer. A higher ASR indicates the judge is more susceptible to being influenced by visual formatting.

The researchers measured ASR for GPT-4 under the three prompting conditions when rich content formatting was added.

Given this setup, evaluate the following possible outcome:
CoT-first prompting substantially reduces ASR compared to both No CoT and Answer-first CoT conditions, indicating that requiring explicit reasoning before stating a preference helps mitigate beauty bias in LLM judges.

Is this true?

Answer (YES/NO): NO